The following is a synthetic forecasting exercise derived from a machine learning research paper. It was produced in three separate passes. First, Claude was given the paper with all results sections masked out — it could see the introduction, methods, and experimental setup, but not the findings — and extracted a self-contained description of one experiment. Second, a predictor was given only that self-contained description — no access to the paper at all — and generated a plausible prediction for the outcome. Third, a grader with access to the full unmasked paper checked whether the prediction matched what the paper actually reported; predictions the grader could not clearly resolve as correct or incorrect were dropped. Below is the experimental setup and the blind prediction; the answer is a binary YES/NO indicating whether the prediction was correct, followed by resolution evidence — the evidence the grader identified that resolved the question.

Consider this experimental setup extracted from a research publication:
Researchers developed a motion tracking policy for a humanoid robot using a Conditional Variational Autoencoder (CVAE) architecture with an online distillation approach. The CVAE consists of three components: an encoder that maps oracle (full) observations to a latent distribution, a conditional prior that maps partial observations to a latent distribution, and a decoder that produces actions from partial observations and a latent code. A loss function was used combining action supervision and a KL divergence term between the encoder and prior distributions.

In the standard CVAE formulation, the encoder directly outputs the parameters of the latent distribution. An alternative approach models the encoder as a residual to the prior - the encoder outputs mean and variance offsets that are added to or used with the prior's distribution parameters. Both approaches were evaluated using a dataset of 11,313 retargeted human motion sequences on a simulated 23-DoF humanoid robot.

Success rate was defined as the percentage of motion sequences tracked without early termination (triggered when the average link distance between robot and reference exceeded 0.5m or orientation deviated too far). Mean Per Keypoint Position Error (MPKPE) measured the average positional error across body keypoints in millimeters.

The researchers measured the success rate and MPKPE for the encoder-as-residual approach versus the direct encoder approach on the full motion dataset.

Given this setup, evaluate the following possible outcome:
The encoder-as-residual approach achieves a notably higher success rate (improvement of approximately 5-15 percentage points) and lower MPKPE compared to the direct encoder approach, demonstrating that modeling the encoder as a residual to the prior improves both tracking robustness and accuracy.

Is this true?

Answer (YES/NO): YES